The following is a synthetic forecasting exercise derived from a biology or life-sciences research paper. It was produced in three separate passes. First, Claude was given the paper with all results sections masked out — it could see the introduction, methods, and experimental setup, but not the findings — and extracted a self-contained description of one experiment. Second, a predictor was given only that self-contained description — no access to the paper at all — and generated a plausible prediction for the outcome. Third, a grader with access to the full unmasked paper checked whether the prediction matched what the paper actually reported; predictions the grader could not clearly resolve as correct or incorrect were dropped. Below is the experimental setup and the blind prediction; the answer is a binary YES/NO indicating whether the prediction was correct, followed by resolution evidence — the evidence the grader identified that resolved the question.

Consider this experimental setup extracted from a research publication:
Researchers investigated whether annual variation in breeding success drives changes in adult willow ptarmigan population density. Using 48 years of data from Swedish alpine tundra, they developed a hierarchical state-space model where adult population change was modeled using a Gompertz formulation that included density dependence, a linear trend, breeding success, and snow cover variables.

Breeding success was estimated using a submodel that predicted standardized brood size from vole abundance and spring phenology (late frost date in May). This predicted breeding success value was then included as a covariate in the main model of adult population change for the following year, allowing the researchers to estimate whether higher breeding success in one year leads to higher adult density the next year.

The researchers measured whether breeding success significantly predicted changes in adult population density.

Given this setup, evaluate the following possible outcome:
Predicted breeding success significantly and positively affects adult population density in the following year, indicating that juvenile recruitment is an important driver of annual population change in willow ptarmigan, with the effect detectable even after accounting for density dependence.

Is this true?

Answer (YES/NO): YES